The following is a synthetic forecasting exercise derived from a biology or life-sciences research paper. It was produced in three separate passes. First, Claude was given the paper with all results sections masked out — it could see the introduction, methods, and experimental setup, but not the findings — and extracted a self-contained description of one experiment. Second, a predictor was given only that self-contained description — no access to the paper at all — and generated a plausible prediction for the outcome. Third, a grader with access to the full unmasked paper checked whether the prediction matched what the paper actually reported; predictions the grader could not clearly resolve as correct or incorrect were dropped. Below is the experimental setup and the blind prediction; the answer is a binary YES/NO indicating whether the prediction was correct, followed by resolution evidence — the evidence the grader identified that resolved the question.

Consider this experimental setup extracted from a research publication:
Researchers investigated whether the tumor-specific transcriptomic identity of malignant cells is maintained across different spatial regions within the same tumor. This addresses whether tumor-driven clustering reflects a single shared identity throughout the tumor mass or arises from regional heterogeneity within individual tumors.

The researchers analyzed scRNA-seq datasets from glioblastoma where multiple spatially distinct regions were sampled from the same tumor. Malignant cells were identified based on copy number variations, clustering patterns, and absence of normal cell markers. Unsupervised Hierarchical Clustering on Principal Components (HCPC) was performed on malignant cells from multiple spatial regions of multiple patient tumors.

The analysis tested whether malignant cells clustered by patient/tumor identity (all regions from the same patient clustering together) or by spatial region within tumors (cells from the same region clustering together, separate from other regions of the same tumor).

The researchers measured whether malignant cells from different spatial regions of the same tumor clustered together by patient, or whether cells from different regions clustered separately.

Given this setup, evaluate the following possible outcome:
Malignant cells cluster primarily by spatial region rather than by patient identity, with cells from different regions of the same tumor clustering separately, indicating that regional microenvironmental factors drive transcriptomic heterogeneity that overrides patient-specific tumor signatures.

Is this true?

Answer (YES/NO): NO